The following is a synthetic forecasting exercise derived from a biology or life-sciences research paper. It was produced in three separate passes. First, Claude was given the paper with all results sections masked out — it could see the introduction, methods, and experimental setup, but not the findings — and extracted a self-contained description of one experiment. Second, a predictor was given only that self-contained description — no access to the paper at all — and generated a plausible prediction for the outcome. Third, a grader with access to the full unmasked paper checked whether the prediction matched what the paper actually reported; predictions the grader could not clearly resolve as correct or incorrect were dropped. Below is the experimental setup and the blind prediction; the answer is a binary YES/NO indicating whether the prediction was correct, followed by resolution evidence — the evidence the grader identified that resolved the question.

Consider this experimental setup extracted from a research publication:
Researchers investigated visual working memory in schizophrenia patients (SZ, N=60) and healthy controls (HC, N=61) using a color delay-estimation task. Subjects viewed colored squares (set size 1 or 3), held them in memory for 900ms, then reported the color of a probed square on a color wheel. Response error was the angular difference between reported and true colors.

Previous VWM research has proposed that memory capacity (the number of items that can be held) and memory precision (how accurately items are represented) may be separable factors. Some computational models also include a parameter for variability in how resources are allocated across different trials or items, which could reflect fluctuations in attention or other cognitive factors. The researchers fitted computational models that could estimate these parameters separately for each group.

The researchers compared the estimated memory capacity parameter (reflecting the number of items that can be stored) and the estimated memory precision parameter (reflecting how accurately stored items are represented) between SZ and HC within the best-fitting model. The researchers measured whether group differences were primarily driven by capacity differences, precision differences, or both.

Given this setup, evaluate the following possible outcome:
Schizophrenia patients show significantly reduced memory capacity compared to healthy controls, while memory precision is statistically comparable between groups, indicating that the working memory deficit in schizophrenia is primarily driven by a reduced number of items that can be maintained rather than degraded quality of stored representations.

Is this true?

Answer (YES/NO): NO